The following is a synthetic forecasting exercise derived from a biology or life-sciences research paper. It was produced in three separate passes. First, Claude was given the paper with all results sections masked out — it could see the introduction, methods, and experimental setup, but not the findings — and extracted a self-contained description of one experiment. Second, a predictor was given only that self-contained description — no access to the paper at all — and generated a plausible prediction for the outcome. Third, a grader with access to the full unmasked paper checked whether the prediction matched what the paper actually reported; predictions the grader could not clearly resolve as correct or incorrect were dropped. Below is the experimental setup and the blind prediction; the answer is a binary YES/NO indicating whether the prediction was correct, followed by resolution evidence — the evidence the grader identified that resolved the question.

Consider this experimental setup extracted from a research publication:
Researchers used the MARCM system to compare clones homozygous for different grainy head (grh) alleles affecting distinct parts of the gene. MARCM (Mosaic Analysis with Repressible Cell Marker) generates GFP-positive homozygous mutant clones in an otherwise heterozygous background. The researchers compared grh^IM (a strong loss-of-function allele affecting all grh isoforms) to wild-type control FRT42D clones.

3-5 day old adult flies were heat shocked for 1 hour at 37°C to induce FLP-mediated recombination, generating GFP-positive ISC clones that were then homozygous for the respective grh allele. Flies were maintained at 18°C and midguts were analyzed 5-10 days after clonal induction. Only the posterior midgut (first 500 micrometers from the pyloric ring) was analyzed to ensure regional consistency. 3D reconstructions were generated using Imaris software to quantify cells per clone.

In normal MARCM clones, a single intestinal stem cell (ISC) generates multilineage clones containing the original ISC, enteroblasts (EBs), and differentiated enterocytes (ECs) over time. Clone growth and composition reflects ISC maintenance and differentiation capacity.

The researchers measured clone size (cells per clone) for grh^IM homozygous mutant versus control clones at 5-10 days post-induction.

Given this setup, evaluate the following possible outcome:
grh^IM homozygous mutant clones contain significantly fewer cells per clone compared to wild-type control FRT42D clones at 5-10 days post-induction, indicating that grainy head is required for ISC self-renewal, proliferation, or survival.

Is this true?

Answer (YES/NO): YES